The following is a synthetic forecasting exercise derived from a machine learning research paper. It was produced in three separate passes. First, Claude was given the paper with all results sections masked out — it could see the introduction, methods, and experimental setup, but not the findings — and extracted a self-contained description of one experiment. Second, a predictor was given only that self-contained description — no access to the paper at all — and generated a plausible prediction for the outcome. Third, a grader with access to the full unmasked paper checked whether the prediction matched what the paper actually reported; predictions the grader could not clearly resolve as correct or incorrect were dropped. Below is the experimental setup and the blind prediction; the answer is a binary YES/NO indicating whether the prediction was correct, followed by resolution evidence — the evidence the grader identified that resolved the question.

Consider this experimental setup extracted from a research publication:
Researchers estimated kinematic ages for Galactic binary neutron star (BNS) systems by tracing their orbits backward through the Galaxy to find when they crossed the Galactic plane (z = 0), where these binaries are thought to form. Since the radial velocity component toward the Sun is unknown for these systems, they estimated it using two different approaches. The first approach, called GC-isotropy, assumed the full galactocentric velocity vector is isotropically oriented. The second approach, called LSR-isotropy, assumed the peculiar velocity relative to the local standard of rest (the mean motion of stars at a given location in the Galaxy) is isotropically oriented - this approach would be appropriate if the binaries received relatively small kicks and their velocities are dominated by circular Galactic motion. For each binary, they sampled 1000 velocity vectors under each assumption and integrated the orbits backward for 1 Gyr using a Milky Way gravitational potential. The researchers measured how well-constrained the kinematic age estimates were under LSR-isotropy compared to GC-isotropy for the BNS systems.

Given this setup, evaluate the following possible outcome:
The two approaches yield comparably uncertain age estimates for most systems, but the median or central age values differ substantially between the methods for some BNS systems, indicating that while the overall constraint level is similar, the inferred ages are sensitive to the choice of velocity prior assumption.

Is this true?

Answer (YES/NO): YES